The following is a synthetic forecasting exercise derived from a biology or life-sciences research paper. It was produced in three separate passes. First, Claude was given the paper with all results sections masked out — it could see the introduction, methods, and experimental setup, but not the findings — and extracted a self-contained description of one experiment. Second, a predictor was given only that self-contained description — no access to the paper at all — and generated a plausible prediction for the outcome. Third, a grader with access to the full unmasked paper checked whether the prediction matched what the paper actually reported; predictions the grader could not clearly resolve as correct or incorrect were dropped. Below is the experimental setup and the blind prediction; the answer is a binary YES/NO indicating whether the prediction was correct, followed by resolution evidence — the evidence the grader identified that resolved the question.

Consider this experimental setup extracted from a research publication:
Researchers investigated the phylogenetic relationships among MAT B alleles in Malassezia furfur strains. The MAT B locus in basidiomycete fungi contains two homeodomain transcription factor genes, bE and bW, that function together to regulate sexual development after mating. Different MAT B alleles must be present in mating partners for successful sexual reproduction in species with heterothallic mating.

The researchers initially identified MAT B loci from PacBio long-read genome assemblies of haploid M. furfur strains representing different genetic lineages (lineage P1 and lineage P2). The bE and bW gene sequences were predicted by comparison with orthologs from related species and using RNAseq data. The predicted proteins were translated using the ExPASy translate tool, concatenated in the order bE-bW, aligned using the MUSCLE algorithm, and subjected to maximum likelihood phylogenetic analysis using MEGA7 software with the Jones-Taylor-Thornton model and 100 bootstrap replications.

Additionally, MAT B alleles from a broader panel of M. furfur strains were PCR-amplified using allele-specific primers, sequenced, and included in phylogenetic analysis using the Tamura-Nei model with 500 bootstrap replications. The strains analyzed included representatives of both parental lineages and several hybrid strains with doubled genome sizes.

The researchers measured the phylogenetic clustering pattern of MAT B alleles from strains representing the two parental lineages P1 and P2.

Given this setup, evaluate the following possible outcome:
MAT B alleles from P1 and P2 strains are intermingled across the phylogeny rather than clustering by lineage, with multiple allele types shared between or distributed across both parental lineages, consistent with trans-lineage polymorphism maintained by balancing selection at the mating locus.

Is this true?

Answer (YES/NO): NO